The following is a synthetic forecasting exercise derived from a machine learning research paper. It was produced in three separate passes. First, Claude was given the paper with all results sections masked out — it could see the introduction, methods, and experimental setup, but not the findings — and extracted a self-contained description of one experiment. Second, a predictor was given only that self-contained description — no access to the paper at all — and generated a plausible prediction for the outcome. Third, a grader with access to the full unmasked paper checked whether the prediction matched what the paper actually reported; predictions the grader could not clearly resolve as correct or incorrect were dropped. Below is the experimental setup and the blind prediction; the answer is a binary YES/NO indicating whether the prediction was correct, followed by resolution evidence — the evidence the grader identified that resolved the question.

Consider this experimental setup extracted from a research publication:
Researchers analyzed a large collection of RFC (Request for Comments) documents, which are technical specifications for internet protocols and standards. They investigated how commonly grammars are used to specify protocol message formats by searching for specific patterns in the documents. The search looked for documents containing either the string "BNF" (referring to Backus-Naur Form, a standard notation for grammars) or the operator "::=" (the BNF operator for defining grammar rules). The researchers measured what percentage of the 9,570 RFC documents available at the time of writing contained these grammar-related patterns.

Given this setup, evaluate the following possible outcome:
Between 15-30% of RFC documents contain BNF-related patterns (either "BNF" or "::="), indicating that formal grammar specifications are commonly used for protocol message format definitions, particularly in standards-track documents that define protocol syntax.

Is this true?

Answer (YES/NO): YES